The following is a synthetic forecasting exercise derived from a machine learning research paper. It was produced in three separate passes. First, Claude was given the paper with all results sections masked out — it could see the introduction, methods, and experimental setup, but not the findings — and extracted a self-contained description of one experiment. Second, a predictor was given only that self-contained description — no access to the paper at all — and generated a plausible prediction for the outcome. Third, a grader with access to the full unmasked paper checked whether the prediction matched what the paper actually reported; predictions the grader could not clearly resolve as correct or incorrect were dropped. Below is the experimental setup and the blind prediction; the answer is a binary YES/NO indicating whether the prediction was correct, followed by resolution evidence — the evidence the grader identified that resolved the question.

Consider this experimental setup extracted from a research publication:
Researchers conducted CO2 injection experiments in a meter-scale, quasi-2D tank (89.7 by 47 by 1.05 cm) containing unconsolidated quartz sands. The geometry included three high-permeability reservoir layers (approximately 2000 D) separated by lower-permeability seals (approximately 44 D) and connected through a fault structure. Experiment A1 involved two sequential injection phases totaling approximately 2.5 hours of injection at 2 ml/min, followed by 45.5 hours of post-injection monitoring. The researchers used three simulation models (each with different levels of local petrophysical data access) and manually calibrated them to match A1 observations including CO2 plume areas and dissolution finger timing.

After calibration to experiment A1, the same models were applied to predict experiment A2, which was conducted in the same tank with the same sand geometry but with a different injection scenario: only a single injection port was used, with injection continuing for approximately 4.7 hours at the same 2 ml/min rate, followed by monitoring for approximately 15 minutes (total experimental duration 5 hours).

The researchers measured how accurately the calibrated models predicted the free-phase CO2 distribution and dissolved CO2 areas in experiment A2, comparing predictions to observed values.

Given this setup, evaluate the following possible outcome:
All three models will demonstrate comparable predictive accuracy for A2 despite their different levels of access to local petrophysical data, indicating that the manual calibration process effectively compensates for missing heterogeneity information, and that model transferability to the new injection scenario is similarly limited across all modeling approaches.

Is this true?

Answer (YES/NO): YES